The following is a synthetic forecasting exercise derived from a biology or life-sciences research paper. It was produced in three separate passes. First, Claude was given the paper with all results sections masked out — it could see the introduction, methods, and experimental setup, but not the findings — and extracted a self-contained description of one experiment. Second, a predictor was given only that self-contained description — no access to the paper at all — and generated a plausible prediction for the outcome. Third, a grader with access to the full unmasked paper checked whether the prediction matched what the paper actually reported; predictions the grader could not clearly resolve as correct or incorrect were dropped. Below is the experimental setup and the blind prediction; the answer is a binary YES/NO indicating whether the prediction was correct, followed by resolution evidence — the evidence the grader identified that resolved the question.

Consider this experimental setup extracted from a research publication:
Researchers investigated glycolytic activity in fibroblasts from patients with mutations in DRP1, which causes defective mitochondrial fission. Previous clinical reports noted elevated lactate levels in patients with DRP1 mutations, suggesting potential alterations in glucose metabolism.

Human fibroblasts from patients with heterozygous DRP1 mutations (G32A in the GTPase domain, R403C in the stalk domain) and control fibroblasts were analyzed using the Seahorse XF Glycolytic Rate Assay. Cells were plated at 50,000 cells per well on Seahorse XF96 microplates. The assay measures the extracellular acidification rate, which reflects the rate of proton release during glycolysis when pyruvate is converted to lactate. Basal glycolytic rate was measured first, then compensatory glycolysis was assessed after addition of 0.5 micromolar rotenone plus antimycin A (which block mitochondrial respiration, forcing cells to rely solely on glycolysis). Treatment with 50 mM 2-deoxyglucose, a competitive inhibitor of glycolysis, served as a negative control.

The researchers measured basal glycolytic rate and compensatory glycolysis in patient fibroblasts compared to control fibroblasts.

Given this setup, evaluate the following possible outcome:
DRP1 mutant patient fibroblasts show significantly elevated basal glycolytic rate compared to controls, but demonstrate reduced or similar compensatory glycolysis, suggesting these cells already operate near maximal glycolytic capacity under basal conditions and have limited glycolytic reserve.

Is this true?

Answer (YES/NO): NO